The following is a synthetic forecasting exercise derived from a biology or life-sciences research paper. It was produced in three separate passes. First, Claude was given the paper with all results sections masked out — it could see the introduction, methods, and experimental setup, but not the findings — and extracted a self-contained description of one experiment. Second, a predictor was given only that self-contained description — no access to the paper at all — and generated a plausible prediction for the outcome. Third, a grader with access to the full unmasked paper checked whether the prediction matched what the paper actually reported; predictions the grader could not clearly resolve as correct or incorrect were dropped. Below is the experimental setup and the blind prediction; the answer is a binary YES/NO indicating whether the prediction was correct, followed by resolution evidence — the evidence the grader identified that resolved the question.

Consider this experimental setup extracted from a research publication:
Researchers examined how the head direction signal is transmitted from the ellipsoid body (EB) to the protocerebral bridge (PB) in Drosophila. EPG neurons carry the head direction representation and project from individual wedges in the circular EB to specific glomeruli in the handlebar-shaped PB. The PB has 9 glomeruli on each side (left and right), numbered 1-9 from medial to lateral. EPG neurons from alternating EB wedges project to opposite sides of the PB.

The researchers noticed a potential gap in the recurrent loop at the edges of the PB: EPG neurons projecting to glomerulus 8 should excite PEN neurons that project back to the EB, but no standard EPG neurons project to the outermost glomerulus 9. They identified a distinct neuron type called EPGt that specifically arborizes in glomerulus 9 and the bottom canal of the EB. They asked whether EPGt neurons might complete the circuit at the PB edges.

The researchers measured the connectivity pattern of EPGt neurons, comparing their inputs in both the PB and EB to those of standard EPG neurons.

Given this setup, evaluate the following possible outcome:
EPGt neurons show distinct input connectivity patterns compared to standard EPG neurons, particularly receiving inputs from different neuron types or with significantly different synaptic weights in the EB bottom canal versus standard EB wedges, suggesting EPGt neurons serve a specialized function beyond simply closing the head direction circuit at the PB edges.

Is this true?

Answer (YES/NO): NO